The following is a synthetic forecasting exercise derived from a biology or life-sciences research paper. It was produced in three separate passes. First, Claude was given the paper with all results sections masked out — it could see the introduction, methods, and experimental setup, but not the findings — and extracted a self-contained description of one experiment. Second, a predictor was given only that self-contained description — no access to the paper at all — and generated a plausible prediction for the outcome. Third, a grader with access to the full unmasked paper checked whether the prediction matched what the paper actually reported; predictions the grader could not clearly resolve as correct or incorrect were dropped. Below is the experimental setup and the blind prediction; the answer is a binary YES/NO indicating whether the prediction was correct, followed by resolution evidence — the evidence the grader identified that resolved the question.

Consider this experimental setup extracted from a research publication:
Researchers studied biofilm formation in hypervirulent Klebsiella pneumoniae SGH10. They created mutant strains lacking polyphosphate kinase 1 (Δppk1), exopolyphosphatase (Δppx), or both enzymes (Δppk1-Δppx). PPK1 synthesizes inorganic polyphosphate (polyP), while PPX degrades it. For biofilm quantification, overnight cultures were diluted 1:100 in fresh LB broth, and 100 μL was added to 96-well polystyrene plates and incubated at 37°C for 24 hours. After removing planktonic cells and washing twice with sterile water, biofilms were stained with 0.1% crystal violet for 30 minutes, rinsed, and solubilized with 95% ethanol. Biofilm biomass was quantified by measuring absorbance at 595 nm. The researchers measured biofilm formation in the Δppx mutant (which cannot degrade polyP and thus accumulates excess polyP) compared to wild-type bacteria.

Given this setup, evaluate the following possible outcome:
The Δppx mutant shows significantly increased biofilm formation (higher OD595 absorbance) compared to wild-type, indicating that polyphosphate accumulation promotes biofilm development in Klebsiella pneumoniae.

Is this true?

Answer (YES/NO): NO